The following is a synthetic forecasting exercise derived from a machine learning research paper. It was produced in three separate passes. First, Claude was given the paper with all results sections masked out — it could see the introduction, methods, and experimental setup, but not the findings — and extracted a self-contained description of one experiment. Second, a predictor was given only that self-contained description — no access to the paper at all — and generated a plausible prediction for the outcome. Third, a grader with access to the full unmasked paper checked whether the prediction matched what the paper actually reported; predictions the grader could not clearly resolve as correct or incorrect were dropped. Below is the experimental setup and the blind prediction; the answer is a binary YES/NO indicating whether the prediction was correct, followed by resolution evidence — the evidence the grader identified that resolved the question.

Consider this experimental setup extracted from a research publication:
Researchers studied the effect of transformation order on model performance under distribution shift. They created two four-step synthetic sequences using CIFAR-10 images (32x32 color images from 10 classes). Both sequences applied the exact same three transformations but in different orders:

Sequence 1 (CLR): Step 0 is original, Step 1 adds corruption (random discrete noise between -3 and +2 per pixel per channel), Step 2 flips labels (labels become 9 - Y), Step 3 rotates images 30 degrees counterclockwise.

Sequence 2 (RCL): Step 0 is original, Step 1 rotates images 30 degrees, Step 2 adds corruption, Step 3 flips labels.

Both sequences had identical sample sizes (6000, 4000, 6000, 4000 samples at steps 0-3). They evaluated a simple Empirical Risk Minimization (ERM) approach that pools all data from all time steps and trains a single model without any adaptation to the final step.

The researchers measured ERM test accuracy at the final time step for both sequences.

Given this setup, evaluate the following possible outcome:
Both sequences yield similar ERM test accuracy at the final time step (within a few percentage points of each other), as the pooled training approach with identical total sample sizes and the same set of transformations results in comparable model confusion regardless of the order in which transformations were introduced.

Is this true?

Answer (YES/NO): NO